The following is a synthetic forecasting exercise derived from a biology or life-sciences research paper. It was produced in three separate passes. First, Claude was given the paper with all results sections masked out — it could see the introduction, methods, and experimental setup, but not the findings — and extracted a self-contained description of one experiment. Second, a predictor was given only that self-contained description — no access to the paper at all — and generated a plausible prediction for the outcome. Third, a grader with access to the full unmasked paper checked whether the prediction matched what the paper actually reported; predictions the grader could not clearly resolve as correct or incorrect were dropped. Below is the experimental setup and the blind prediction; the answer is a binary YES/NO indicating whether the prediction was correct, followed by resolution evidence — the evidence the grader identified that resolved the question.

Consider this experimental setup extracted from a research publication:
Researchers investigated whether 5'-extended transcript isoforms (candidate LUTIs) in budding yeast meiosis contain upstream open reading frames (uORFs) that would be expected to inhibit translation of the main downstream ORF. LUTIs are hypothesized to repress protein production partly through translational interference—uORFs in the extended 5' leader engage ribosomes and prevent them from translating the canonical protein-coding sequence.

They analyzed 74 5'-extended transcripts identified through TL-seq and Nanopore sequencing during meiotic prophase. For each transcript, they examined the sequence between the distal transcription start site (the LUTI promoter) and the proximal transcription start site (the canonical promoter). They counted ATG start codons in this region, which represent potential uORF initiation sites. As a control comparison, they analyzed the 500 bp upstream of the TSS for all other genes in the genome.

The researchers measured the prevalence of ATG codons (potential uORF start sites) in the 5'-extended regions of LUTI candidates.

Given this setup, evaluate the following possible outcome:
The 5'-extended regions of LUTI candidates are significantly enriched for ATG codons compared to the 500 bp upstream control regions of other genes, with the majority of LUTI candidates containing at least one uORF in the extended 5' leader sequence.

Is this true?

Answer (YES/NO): NO